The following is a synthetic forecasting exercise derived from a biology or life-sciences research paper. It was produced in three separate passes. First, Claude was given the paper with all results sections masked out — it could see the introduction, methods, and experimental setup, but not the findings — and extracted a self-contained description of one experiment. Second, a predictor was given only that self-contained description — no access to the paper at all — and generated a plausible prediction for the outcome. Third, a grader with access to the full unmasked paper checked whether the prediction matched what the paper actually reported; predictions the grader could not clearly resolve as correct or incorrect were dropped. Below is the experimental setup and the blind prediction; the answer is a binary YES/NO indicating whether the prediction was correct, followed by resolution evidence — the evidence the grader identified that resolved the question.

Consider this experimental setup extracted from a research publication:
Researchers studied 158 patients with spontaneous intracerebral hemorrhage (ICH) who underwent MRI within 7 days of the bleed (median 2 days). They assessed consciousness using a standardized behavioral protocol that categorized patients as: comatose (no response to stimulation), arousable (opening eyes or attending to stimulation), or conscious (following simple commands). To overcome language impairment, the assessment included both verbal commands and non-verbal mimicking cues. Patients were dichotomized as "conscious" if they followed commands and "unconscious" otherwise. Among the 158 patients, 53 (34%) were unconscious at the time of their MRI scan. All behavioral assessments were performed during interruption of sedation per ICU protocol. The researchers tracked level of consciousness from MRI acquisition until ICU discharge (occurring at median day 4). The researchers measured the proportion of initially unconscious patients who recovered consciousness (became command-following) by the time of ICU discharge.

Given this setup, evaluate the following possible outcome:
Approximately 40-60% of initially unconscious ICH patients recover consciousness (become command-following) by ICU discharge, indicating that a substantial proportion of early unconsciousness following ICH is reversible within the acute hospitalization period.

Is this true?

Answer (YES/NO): YES